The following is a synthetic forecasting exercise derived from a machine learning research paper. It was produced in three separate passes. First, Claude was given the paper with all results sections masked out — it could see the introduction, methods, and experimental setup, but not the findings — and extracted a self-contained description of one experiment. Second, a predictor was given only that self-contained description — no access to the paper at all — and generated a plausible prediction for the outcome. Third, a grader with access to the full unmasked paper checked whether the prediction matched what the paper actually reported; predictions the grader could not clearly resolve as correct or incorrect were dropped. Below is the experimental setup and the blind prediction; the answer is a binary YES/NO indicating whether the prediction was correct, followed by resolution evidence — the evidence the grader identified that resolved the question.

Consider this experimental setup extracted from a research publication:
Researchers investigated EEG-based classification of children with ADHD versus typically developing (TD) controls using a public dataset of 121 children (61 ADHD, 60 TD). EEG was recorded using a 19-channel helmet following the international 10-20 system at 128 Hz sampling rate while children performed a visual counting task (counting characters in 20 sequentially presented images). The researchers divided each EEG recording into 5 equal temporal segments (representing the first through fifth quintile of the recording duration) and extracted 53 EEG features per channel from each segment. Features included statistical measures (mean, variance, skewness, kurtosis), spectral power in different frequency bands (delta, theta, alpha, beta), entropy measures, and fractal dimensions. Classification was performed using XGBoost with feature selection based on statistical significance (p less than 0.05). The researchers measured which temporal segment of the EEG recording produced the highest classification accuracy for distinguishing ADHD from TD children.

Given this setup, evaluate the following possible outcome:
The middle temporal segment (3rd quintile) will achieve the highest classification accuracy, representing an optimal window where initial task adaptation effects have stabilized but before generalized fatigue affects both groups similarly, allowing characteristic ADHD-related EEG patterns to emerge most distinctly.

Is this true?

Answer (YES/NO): NO